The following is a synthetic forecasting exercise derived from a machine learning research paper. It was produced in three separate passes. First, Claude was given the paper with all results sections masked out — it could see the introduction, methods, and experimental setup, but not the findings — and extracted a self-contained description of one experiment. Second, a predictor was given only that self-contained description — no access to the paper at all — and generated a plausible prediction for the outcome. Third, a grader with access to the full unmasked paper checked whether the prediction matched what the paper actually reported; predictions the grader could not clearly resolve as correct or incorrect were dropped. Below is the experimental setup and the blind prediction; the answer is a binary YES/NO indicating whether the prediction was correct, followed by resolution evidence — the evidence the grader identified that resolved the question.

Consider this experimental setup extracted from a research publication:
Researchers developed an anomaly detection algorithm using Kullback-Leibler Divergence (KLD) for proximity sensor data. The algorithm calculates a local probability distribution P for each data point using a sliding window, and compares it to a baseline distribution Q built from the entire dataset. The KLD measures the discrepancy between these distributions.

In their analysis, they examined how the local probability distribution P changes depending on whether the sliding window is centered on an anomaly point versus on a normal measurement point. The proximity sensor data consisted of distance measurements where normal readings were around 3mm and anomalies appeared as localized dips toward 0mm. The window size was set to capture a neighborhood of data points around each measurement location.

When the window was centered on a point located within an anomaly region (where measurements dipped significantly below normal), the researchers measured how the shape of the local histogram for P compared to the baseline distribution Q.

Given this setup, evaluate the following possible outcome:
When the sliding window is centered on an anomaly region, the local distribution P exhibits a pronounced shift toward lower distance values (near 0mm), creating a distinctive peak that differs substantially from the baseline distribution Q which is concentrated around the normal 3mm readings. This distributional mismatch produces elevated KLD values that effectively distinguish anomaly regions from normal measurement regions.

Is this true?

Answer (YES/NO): YES